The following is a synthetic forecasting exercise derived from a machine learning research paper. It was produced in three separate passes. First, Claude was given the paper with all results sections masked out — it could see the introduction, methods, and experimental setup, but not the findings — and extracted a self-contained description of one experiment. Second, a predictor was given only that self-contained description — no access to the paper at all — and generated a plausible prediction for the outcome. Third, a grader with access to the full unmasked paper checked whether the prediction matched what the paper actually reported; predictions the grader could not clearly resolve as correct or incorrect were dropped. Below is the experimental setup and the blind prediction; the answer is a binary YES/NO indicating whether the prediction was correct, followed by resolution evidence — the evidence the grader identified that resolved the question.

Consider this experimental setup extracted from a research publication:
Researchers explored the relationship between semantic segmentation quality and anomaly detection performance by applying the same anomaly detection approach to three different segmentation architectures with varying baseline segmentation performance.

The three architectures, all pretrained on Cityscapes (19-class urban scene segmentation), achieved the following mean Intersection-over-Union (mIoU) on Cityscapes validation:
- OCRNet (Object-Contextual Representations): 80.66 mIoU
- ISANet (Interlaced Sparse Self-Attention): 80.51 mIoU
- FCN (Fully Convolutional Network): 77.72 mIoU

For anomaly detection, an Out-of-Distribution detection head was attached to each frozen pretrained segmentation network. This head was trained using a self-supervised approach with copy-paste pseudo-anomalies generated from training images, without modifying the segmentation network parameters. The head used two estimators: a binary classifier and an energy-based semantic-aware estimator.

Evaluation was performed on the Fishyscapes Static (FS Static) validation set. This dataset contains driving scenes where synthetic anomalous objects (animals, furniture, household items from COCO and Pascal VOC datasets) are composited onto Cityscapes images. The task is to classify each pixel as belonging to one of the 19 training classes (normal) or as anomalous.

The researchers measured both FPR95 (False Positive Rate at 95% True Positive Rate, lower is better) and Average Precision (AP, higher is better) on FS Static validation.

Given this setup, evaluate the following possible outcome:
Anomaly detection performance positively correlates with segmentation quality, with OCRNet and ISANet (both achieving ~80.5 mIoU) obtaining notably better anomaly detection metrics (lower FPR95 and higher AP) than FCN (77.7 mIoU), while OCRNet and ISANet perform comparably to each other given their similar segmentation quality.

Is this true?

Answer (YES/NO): NO